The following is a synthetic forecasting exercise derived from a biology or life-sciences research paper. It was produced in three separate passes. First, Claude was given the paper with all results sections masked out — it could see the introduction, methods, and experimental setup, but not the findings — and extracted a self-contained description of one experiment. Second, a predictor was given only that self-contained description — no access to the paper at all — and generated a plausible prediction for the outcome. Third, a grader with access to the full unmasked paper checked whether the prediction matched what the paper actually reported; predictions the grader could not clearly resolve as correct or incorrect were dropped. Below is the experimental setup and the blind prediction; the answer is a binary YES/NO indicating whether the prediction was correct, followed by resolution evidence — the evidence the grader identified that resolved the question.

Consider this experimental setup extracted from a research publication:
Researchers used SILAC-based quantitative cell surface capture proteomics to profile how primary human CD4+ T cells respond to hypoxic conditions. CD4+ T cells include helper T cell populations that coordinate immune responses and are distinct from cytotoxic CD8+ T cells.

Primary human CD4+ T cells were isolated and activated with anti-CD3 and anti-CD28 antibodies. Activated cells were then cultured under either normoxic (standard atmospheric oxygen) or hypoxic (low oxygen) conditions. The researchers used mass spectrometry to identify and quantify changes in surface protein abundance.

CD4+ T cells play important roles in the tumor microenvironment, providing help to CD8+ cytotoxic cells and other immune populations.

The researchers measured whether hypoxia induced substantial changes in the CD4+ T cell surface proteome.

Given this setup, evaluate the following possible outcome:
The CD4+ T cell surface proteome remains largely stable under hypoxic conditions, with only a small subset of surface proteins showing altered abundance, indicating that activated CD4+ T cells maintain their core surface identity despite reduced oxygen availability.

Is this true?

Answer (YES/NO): NO